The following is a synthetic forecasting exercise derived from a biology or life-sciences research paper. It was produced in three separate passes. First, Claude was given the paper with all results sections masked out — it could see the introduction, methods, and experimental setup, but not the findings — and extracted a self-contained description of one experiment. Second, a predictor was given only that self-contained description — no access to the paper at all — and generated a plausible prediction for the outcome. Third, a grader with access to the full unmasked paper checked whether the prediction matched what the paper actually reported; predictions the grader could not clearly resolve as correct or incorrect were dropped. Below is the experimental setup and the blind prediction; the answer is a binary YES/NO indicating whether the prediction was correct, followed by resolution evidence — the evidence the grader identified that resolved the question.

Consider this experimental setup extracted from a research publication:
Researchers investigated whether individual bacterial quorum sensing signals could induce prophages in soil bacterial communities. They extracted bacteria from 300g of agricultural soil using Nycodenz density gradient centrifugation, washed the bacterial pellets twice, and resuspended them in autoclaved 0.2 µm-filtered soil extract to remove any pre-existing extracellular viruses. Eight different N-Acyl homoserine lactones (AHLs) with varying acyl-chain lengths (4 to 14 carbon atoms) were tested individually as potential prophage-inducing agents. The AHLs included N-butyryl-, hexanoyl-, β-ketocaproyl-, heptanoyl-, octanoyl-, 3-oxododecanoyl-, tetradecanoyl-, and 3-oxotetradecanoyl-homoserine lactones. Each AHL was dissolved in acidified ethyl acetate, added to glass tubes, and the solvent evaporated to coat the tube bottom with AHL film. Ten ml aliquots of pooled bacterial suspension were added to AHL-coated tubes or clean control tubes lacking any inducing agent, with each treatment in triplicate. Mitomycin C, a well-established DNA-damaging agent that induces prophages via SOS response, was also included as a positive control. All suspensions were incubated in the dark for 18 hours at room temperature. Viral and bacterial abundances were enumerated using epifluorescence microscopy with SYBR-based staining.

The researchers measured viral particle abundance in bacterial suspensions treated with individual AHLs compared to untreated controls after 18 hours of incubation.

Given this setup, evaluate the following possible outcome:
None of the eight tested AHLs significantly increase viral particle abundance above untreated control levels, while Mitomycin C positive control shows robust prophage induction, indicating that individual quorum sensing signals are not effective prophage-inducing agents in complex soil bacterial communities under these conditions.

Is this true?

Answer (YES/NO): NO